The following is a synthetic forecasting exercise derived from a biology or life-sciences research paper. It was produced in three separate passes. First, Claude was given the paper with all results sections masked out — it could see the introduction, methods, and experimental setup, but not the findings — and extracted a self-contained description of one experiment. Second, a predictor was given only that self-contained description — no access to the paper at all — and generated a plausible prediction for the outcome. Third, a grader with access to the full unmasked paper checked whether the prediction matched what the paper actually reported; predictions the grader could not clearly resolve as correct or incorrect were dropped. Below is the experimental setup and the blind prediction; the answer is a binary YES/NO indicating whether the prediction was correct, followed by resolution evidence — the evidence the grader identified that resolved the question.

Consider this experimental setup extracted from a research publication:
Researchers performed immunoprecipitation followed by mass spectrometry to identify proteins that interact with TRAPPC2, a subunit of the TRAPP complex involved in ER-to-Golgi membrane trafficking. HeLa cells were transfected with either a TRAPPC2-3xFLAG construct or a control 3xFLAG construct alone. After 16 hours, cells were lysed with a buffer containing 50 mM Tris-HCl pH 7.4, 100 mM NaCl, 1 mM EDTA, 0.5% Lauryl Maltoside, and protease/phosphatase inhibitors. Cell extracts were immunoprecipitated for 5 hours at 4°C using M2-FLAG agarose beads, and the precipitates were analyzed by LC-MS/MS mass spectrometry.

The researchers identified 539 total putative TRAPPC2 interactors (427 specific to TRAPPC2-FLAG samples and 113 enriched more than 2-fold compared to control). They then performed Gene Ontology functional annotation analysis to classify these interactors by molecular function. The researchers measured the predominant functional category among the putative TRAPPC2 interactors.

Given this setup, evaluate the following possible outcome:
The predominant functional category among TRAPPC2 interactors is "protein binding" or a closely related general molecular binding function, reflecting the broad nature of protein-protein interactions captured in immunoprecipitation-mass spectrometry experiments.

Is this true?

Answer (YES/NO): NO